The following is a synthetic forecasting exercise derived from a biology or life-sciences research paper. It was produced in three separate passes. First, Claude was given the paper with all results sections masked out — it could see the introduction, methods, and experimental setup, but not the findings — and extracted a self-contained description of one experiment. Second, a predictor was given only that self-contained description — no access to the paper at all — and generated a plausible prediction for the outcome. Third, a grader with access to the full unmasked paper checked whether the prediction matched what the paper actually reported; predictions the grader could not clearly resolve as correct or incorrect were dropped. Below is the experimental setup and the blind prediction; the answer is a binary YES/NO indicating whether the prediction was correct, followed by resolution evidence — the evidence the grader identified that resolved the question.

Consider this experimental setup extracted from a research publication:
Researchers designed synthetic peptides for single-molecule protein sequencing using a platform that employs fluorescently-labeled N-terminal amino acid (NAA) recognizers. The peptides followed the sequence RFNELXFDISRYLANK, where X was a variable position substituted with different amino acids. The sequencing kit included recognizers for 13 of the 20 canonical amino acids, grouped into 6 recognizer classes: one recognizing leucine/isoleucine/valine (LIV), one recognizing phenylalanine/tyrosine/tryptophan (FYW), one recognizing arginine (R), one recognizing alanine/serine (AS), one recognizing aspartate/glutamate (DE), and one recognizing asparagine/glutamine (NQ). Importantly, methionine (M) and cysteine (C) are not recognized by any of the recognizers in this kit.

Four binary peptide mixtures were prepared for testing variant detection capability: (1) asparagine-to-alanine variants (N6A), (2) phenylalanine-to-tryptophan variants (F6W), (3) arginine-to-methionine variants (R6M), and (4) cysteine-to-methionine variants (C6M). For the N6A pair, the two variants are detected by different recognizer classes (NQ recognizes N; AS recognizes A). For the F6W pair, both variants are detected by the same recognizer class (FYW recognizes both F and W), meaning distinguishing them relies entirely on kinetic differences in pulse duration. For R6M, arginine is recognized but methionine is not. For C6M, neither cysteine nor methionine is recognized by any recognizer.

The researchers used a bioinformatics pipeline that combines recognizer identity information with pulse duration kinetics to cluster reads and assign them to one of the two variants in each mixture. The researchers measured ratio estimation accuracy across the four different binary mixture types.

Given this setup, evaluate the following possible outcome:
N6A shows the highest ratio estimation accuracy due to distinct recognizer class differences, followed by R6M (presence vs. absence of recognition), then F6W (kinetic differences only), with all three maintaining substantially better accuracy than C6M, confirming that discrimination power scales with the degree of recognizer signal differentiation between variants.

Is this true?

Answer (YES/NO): NO